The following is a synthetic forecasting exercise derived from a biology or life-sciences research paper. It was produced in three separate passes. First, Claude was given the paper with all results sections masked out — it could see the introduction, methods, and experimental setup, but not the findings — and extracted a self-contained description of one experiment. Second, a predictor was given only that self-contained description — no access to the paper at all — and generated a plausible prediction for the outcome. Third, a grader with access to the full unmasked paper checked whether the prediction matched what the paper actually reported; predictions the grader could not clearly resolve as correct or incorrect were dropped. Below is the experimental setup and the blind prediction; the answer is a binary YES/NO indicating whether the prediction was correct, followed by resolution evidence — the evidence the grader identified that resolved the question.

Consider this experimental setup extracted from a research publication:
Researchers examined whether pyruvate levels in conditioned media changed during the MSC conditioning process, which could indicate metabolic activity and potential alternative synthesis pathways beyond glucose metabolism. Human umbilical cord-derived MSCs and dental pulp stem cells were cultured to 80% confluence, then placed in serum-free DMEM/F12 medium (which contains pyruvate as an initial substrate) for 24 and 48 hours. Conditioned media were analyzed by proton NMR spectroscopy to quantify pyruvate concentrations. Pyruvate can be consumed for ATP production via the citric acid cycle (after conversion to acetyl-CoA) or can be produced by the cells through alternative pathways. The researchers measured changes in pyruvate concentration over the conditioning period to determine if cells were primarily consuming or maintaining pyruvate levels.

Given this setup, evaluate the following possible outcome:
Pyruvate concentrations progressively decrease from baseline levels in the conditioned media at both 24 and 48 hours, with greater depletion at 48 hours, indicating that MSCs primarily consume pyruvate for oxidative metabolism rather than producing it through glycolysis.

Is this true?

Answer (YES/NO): NO